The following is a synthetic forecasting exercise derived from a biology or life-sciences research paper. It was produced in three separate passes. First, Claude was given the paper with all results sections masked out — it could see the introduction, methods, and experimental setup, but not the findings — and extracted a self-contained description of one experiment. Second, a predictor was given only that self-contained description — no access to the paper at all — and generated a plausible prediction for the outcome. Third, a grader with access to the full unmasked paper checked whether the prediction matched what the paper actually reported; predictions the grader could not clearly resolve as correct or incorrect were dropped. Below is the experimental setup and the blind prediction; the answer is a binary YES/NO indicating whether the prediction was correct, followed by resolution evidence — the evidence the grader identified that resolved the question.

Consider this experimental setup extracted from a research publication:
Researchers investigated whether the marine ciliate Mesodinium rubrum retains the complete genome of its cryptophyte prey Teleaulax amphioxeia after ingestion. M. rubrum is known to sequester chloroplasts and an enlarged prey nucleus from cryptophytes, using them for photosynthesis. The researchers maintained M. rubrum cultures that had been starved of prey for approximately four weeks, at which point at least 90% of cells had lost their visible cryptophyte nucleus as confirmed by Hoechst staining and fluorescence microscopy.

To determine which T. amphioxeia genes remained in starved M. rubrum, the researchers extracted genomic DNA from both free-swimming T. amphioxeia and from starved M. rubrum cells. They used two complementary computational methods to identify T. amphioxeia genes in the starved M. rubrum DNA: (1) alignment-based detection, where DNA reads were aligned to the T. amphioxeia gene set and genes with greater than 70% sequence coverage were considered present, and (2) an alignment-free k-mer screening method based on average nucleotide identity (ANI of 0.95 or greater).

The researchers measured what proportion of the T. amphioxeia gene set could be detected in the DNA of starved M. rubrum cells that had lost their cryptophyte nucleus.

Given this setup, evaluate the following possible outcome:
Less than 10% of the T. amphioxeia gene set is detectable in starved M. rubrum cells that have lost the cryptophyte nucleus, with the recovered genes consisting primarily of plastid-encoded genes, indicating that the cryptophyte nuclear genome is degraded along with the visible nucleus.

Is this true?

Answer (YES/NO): NO